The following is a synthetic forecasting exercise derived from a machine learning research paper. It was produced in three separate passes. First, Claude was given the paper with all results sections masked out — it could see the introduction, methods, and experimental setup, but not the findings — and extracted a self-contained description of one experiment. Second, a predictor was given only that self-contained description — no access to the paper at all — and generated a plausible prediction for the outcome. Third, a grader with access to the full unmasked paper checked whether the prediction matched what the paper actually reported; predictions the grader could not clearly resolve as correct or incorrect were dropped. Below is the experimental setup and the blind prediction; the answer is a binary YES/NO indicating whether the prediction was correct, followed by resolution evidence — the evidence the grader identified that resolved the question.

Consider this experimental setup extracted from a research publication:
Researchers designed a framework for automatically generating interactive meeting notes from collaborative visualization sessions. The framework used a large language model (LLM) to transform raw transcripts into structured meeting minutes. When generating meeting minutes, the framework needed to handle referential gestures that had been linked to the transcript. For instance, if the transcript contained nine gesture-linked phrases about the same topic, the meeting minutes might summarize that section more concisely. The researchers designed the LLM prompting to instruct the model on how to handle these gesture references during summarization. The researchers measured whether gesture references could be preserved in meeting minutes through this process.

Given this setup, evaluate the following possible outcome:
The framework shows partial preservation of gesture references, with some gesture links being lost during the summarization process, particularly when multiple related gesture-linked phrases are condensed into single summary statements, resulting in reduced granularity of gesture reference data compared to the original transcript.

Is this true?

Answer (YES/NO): NO